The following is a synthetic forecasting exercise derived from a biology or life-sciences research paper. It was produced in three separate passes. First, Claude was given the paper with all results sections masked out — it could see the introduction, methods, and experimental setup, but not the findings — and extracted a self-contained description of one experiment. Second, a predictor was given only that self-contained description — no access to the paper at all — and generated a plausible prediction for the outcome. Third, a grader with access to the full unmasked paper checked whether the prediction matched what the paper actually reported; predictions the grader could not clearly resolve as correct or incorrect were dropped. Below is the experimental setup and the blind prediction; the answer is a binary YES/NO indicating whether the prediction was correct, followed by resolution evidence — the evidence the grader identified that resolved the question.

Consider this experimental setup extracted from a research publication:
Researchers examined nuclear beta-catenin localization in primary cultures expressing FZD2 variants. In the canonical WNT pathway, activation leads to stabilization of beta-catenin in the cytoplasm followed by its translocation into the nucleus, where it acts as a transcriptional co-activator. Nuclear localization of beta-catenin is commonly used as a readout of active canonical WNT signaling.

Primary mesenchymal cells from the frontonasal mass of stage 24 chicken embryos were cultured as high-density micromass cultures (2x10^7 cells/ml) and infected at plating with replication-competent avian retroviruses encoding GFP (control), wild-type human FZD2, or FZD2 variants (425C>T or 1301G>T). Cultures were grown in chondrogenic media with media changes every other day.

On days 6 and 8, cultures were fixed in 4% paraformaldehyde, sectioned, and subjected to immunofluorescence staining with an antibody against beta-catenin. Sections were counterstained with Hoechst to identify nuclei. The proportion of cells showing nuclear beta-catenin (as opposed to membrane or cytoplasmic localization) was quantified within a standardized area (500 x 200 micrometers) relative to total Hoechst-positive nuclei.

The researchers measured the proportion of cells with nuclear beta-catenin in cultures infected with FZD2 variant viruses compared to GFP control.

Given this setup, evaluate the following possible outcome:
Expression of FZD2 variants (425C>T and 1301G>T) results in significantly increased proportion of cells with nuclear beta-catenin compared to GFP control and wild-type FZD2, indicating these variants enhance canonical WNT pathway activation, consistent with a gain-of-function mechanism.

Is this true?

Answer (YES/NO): YES